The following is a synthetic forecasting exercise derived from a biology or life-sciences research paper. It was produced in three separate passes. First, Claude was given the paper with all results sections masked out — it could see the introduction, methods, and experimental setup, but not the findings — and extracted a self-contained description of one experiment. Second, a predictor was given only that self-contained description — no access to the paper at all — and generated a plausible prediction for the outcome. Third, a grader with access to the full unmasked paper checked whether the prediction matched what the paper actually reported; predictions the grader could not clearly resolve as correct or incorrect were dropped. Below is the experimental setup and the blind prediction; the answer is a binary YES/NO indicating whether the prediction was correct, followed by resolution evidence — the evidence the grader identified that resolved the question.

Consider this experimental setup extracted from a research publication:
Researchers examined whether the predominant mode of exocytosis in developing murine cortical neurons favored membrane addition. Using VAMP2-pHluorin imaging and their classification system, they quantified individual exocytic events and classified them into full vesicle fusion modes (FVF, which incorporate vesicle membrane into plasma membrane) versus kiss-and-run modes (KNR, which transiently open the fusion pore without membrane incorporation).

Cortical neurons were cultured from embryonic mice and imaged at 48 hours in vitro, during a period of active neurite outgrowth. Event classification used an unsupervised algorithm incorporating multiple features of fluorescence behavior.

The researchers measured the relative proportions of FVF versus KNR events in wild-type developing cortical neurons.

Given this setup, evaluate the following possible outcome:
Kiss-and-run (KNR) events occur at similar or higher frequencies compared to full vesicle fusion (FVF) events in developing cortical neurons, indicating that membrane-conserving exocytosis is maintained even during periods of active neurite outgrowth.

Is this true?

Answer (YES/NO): NO